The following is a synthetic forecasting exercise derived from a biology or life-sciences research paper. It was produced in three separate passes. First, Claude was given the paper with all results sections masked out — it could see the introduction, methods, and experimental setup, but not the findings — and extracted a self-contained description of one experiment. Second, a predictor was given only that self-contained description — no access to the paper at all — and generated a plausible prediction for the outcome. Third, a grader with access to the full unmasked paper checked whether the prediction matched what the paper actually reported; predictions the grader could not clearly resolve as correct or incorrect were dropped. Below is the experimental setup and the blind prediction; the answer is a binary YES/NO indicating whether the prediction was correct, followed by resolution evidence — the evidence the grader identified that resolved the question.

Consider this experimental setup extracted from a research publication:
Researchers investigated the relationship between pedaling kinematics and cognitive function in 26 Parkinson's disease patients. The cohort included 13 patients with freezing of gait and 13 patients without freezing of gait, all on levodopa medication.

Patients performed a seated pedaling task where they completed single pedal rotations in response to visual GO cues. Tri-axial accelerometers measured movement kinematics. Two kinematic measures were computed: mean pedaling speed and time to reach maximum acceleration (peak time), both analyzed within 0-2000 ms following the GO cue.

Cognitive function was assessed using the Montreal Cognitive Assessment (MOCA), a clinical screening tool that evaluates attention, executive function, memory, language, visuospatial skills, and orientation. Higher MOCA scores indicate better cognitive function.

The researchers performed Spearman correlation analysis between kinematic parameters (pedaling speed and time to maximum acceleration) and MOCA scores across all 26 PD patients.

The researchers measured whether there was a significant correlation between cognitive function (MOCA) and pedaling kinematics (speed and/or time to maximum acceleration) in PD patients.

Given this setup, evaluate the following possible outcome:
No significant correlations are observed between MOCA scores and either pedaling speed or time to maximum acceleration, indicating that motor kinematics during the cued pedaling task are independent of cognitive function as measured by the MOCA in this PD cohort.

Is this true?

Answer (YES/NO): YES